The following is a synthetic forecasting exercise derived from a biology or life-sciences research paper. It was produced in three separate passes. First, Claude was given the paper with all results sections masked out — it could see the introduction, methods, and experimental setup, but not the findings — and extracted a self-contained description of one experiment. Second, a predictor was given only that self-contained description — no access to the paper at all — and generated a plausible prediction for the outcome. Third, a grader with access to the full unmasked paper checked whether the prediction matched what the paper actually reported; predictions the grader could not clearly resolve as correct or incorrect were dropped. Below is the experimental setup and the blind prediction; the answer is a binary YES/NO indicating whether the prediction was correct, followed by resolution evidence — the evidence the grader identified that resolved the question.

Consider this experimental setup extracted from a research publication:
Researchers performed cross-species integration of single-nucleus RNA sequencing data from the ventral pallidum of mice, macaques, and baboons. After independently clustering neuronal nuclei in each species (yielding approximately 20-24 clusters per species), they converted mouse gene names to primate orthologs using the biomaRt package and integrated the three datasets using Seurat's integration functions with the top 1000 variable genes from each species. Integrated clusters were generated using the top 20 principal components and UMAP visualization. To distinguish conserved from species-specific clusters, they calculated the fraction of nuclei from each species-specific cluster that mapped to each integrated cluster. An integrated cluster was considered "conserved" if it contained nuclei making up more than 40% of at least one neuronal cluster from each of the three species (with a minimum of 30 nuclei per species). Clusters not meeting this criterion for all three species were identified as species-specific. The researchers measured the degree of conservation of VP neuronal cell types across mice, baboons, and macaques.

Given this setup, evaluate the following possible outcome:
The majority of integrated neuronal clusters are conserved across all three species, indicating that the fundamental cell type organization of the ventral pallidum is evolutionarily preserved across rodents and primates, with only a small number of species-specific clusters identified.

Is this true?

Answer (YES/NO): NO